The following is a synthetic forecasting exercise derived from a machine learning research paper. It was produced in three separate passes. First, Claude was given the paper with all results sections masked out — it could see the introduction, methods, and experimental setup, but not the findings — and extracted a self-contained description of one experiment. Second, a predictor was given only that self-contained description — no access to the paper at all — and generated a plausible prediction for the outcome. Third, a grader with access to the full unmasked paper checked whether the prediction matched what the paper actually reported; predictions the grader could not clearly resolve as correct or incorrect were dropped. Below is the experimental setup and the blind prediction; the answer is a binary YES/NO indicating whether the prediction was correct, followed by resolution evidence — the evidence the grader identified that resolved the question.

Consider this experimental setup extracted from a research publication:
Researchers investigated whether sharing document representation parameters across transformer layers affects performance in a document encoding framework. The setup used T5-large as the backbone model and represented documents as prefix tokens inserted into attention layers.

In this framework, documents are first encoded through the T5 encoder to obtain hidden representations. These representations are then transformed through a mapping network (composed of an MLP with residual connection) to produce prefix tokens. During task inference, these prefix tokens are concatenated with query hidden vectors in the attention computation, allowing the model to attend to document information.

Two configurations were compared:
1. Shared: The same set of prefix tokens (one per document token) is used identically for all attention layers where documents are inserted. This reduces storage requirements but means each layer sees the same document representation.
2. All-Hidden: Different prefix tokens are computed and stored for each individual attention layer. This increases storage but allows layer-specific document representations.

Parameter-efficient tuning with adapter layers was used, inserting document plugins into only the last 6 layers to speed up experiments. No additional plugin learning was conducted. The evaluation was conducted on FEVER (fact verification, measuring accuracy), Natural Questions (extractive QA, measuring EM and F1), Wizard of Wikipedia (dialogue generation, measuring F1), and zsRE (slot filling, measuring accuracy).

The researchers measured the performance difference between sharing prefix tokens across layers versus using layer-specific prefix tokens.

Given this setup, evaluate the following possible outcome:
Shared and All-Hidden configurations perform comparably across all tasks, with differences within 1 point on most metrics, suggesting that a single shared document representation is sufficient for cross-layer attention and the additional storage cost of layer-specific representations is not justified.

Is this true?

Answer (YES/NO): NO